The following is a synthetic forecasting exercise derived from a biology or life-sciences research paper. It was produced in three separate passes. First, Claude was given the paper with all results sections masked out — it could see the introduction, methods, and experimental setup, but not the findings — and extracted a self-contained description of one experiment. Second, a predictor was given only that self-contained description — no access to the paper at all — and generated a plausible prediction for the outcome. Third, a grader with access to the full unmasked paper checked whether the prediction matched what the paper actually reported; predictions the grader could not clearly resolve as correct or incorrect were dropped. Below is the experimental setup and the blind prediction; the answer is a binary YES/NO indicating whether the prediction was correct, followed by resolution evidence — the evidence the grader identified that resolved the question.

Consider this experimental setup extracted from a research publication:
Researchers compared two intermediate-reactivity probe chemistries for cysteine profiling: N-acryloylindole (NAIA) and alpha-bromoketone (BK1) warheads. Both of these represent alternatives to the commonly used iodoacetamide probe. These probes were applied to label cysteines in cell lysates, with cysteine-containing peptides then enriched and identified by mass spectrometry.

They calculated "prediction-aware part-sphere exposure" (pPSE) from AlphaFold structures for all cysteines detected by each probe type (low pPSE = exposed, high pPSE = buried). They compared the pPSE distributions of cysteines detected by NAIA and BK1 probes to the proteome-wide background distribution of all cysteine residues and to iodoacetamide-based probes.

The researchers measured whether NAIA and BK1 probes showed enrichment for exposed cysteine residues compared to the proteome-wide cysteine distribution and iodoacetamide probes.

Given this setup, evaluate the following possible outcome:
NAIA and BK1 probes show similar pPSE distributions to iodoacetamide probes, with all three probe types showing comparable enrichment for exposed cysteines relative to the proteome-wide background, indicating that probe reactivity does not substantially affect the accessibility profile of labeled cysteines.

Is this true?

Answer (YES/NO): NO